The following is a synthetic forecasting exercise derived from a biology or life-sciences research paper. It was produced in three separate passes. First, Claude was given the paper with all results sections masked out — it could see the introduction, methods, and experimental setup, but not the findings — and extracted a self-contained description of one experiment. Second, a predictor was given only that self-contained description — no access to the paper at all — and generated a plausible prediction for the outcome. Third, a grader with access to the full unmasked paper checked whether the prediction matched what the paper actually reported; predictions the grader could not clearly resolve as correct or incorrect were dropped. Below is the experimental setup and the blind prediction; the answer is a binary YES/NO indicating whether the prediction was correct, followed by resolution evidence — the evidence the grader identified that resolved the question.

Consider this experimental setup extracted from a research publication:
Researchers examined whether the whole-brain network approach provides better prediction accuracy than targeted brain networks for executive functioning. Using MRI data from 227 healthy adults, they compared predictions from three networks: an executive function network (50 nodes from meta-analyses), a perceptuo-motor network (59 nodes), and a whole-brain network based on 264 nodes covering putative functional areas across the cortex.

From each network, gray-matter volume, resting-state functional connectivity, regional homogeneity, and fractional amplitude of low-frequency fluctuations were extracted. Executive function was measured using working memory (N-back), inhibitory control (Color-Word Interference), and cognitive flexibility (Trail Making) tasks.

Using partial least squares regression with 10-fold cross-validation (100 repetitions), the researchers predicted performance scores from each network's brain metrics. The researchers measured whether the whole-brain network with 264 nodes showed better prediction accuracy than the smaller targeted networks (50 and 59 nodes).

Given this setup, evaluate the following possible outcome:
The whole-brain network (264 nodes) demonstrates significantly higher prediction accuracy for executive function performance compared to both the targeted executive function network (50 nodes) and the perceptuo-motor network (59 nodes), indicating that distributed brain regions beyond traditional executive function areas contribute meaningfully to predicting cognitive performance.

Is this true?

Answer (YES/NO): NO